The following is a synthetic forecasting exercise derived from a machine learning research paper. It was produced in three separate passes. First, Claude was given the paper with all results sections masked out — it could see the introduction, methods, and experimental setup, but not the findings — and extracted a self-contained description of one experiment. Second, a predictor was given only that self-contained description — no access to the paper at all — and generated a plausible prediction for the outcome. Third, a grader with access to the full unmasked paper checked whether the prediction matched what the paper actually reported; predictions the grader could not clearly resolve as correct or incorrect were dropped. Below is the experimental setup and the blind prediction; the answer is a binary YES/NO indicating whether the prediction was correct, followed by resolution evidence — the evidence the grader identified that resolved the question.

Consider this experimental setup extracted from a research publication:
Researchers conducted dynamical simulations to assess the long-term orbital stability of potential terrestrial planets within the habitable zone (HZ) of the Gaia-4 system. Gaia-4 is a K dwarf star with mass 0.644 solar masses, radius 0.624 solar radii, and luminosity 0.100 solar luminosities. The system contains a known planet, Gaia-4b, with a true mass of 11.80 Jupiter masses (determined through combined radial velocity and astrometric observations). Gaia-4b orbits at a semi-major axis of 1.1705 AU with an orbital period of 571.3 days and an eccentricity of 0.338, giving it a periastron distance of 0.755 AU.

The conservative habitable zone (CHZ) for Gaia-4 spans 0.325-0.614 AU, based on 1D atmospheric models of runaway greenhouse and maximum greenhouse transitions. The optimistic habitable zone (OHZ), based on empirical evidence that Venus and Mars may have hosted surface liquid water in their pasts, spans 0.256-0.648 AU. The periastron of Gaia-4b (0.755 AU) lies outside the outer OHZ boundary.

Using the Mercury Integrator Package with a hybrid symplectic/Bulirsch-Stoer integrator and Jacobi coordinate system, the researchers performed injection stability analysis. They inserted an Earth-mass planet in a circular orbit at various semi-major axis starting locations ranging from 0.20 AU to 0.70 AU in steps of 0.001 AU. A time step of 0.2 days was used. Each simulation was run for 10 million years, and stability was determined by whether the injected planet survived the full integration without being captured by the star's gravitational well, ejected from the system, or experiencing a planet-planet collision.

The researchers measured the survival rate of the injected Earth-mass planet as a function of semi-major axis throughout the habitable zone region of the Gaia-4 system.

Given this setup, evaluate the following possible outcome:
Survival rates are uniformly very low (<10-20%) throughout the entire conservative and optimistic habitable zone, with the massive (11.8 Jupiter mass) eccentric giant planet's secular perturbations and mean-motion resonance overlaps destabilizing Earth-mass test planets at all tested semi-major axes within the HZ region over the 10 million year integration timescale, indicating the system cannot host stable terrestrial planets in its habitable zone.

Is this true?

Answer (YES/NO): NO